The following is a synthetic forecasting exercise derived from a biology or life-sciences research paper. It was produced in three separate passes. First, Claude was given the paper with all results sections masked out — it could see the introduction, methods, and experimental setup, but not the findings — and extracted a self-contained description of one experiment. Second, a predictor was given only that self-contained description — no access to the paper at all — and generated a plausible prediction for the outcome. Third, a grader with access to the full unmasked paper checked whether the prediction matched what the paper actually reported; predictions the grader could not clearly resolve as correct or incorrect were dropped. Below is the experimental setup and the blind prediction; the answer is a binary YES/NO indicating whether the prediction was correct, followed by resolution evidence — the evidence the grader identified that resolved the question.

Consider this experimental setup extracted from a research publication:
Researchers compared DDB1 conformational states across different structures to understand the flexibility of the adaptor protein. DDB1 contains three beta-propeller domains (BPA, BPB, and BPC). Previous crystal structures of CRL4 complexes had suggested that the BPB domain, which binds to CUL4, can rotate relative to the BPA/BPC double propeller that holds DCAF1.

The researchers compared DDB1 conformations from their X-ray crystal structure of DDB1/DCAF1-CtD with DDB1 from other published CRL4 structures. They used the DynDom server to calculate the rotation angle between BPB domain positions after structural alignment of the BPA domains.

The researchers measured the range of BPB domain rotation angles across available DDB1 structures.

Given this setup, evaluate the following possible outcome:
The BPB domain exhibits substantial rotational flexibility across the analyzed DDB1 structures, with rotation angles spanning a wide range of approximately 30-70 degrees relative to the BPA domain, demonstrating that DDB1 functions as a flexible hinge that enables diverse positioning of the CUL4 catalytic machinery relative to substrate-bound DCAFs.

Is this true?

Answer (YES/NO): NO